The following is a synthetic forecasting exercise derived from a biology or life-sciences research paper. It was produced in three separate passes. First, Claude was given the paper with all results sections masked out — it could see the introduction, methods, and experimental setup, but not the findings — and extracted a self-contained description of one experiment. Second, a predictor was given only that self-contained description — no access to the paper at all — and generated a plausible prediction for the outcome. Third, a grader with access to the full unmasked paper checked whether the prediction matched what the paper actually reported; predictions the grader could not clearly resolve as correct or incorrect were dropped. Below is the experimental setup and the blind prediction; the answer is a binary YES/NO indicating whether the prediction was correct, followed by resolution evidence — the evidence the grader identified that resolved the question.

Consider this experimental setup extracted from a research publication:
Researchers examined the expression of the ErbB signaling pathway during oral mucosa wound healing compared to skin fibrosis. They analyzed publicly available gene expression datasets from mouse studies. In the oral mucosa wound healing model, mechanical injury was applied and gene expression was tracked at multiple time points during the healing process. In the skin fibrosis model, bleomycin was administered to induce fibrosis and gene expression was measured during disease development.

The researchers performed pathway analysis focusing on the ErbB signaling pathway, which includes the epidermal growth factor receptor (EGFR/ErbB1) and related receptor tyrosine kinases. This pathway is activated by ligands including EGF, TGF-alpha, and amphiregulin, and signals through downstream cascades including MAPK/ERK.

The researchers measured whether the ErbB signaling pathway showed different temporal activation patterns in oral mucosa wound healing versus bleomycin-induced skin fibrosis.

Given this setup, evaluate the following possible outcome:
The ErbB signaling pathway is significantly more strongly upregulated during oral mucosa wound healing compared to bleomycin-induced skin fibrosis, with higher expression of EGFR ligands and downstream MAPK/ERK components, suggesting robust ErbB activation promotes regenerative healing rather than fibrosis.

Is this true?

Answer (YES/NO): NO